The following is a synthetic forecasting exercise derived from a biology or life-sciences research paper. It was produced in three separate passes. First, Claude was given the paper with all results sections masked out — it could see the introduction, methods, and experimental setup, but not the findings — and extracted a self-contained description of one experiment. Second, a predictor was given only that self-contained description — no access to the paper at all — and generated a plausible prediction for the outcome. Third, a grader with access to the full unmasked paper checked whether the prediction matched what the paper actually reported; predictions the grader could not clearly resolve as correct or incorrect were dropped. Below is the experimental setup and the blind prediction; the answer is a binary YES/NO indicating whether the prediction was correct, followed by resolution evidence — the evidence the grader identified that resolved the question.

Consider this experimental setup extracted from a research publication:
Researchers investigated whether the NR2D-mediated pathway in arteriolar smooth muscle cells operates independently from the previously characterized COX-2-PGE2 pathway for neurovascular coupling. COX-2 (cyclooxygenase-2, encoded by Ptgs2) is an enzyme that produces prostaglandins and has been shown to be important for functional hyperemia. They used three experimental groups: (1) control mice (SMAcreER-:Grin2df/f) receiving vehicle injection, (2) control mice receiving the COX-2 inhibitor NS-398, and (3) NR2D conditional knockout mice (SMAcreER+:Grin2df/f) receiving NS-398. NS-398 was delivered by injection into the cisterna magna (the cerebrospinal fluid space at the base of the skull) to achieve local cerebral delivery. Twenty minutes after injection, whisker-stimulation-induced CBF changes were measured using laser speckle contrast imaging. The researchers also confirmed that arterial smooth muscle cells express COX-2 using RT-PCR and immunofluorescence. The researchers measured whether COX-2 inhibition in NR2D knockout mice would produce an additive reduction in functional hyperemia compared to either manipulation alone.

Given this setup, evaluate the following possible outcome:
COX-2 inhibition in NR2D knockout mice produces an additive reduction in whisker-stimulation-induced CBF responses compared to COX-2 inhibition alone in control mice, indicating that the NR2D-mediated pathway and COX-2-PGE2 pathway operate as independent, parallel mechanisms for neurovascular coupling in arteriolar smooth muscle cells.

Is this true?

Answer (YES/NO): YES